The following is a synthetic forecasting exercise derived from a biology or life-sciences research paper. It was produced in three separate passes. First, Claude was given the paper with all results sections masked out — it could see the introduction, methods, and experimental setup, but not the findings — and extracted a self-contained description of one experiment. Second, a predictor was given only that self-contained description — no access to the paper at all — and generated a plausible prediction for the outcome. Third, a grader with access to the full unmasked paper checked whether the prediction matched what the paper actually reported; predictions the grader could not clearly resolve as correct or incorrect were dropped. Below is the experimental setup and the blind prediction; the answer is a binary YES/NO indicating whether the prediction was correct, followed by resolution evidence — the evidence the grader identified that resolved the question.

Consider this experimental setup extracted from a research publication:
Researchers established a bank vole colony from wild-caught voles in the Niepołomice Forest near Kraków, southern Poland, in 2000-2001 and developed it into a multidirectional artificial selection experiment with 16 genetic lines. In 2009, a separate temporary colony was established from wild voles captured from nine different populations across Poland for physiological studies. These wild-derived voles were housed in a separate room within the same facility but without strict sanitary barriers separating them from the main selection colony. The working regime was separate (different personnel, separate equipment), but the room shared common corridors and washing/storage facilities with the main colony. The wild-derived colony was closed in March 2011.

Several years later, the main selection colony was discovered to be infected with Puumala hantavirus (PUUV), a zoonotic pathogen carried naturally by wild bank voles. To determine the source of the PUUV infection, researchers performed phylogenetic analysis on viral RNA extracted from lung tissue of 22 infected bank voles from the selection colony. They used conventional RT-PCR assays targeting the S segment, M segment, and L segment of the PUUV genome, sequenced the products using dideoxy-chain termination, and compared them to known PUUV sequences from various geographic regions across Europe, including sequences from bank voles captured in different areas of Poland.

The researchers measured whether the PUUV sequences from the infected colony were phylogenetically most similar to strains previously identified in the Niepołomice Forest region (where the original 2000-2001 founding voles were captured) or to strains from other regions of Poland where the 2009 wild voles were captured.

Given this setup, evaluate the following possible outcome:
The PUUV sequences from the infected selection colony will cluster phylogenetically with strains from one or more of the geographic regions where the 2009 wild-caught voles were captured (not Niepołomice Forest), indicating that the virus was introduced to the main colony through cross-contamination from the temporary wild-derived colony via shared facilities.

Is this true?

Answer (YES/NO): YES